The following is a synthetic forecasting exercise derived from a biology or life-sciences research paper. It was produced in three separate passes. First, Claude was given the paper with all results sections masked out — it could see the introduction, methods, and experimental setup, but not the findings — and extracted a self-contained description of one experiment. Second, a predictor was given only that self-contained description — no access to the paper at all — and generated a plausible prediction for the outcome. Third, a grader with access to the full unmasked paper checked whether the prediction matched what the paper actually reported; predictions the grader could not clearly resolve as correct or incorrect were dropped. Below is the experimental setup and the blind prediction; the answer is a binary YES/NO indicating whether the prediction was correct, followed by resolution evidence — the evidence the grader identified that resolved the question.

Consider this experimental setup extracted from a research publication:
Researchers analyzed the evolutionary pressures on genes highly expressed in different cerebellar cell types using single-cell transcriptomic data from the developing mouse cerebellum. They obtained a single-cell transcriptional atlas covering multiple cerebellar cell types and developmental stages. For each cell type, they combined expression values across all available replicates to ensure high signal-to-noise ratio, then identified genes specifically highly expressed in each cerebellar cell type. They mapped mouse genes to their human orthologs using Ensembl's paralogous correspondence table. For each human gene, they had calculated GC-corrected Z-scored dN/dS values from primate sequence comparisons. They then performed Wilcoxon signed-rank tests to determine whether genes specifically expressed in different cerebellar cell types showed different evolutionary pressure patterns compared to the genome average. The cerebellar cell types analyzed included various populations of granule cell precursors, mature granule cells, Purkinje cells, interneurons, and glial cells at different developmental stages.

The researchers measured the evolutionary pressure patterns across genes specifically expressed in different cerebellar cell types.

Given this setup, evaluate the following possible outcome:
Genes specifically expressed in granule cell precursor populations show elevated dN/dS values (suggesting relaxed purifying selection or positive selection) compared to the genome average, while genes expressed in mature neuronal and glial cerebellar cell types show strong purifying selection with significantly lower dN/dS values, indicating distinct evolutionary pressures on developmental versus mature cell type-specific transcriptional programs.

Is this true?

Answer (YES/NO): NO